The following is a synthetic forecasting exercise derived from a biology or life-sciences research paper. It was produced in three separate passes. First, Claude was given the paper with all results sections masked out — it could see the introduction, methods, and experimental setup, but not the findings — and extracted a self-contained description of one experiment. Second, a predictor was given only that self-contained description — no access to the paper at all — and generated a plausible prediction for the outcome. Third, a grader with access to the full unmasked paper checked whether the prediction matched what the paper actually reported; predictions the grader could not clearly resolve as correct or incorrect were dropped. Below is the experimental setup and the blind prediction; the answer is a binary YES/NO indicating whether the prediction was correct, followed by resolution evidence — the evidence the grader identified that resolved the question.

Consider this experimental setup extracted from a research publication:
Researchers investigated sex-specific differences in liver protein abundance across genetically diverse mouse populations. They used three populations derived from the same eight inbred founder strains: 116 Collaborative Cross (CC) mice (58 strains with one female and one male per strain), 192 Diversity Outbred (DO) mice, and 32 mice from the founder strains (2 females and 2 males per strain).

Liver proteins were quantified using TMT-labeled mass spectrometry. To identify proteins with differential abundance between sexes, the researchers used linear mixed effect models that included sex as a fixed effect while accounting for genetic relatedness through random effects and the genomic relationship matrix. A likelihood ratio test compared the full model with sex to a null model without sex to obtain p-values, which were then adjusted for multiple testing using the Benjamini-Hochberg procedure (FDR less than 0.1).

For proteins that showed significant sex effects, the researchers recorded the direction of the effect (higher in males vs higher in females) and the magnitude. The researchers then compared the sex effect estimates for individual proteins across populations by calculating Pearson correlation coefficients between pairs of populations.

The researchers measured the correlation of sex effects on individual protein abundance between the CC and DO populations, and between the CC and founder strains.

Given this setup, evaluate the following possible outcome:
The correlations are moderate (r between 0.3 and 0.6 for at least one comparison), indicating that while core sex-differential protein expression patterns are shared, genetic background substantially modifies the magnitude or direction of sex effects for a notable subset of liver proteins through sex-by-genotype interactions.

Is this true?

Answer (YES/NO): NO